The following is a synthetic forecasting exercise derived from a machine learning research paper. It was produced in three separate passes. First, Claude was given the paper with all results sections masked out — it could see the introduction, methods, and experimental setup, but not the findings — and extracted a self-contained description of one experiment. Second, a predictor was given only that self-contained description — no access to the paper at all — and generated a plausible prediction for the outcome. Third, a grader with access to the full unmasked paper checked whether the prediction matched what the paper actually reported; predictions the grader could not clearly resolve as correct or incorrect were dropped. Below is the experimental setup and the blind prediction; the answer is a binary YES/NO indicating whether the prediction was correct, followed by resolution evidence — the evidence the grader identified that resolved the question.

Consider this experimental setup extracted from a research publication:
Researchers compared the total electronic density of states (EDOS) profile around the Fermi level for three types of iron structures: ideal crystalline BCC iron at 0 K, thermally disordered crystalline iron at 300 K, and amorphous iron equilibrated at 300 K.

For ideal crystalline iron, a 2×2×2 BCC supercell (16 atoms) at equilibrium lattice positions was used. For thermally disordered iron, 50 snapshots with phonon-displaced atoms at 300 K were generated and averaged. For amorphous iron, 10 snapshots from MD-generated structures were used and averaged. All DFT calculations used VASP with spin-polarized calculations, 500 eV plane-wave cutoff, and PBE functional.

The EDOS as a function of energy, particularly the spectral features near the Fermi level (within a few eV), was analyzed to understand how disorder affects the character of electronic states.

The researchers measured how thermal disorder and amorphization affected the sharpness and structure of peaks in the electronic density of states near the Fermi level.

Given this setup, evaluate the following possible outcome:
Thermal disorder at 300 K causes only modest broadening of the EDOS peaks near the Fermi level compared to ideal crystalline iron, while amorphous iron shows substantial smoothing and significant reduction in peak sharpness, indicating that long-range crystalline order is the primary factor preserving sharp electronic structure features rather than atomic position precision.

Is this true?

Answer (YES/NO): YES